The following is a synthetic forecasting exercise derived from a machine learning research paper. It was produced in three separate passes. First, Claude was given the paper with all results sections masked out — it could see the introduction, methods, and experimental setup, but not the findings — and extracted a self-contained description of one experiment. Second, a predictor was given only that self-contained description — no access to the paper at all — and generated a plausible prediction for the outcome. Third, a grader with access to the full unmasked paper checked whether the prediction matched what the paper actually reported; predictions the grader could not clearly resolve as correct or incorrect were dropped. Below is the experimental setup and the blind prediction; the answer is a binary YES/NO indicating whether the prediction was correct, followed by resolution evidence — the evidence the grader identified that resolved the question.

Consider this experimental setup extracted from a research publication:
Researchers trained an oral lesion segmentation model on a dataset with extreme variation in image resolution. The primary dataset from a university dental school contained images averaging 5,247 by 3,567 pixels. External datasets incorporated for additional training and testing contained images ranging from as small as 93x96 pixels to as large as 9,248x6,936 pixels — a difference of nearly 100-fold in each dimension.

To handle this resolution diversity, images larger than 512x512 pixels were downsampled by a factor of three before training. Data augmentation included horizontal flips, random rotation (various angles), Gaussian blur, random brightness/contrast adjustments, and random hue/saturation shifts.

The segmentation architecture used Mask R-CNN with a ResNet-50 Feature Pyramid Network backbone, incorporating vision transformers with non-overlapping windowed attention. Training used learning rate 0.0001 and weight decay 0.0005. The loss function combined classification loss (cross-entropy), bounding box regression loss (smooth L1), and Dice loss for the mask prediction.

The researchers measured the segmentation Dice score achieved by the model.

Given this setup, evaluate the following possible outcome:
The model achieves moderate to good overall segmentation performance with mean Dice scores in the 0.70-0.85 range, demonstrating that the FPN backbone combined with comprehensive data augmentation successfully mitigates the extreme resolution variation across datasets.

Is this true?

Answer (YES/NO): NO